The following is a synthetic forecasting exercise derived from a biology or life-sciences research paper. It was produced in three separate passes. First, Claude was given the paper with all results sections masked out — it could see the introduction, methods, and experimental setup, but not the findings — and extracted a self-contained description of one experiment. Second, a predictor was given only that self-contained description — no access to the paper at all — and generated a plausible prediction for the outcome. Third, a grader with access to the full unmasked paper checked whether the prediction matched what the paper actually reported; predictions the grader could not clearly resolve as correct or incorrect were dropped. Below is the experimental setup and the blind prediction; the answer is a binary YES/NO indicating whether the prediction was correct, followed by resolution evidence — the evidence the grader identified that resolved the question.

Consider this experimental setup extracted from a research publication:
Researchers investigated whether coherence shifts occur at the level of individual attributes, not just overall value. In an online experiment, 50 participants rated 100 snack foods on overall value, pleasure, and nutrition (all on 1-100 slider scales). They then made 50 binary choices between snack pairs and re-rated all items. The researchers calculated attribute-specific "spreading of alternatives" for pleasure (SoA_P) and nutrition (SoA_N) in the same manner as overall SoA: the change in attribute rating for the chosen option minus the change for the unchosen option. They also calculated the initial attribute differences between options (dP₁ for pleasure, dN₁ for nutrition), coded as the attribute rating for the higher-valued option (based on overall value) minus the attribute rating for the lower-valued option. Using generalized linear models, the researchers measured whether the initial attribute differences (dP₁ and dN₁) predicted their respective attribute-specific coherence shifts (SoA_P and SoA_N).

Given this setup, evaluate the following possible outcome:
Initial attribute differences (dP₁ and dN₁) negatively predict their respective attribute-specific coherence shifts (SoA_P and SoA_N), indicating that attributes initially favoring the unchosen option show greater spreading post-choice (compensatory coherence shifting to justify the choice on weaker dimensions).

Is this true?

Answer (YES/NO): YES